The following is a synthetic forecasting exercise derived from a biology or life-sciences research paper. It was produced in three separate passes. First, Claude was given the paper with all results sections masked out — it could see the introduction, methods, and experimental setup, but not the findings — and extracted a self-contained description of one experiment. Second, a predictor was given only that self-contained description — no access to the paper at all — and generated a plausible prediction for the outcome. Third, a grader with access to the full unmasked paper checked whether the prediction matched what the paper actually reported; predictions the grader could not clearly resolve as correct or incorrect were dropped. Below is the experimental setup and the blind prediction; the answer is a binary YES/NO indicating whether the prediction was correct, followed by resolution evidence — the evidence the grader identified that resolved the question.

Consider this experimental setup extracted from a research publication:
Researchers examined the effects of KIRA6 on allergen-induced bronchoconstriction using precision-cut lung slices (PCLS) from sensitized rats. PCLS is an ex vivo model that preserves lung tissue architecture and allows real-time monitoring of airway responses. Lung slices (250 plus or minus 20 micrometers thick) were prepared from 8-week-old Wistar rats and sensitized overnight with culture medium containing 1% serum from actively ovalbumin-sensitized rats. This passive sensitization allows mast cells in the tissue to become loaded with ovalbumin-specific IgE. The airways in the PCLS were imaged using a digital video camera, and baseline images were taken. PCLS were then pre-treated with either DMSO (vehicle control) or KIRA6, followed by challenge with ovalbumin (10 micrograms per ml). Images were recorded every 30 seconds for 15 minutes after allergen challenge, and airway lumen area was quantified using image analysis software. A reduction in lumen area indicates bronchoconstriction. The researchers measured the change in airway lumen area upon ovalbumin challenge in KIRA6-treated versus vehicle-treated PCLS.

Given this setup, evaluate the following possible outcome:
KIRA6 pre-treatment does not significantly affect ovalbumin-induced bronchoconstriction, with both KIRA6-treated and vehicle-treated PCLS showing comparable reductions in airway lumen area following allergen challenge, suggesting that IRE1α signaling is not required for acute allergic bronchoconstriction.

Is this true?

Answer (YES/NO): NO